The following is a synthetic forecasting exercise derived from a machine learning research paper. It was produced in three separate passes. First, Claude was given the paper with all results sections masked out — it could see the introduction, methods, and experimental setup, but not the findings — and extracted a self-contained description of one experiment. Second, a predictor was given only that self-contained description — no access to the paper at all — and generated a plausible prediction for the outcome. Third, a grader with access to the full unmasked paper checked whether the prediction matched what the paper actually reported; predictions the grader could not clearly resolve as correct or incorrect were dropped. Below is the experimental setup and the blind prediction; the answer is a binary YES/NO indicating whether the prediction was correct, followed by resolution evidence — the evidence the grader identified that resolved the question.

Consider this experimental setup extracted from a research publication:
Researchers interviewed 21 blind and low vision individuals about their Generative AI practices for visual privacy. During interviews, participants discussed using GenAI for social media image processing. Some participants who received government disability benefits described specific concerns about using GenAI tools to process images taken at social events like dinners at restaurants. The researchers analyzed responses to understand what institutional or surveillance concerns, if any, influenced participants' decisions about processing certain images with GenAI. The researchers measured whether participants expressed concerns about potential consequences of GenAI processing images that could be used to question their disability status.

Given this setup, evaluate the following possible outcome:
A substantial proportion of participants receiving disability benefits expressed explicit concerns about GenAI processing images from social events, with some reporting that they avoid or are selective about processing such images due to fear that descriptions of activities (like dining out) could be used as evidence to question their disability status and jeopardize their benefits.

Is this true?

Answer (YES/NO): NO